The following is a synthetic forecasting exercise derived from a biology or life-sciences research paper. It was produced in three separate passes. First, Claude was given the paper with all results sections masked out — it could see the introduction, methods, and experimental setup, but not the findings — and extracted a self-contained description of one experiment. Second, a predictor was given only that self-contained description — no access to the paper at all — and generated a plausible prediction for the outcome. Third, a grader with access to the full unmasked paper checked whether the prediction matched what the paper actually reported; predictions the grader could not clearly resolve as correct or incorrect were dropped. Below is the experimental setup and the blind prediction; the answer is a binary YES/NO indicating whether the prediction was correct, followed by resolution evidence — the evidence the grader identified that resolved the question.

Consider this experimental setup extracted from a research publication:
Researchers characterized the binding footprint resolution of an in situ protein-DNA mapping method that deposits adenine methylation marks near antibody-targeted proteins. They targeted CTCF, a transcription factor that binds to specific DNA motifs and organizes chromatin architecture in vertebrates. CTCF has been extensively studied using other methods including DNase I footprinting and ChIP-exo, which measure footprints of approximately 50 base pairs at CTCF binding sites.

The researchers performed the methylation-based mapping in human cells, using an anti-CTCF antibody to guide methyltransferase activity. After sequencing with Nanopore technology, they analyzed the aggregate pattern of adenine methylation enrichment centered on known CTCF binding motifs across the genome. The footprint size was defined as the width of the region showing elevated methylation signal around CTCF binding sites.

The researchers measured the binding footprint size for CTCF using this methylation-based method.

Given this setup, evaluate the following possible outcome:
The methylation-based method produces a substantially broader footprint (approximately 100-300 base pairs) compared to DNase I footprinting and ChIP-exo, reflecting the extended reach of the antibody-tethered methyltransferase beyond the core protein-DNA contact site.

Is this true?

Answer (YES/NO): NO